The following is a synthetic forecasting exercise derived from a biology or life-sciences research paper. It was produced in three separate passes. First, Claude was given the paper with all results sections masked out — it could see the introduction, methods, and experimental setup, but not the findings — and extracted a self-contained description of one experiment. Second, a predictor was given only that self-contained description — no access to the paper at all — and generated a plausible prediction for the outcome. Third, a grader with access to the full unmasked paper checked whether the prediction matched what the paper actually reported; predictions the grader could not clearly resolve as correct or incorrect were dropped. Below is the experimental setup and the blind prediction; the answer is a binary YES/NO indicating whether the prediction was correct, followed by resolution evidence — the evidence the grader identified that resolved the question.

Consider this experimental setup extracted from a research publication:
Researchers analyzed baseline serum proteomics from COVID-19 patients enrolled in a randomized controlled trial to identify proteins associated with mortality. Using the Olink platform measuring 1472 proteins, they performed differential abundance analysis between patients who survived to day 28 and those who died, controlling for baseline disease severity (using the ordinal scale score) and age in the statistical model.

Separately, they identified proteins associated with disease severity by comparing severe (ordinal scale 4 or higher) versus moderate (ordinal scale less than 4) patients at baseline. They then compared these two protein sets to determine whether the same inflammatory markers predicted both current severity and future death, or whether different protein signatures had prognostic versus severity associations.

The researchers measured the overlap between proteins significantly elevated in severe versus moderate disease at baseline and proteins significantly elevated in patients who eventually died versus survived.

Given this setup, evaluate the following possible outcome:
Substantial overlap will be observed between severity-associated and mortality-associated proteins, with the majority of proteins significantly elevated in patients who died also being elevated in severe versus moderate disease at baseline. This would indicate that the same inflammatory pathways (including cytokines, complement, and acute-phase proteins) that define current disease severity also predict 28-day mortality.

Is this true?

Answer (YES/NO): NO